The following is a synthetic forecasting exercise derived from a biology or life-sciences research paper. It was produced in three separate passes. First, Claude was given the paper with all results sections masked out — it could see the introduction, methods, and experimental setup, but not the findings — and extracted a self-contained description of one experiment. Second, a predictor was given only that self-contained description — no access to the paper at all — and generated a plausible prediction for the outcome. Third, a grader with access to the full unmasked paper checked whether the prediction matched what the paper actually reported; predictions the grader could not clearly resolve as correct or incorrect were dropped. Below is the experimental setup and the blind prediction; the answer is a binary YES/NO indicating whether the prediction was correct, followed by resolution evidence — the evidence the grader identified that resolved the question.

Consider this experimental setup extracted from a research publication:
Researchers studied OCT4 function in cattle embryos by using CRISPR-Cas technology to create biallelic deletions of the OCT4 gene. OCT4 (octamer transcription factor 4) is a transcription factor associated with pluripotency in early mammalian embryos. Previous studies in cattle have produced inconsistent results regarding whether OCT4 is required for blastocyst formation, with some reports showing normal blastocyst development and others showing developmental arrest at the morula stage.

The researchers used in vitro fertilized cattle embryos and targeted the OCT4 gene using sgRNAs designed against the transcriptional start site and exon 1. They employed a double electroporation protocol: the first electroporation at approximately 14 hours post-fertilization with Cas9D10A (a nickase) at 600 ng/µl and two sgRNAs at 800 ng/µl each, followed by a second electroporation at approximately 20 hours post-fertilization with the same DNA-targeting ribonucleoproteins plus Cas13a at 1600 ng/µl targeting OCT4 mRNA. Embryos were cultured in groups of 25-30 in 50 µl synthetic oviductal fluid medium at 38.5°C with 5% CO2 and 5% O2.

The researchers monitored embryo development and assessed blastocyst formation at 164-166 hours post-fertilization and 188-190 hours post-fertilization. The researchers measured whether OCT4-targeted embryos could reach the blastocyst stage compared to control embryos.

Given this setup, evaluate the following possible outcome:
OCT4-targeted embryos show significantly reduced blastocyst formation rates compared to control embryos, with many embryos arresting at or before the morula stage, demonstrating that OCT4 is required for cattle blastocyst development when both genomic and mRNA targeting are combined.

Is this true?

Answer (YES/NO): YES